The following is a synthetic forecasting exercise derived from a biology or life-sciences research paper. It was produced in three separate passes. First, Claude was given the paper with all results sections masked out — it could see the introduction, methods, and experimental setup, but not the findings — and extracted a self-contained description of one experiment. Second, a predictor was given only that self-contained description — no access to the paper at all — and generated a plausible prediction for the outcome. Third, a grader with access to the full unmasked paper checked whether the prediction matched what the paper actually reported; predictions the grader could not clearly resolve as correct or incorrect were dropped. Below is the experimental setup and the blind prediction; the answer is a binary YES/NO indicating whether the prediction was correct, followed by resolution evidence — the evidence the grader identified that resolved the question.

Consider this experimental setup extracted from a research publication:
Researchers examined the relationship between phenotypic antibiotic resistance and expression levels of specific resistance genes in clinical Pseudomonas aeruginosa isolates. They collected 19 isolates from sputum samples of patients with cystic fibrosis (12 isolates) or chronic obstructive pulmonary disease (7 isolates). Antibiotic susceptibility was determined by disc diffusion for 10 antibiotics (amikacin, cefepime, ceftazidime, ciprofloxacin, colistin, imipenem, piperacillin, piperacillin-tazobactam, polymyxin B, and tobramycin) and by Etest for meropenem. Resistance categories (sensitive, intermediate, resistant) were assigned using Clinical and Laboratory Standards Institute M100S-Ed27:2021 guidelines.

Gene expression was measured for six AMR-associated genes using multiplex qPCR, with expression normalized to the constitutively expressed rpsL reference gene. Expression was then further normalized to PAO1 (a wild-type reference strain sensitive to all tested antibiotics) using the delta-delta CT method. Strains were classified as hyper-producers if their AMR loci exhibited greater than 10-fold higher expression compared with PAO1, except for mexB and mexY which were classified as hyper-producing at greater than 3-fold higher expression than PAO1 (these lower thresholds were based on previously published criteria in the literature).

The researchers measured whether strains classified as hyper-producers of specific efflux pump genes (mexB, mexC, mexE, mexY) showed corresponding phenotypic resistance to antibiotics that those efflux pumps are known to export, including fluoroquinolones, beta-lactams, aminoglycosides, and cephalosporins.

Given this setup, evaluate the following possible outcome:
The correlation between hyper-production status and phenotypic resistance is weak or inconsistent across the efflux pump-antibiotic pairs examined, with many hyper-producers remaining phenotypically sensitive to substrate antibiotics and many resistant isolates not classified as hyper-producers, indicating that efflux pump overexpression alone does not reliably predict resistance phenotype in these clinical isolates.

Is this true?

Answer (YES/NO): YES